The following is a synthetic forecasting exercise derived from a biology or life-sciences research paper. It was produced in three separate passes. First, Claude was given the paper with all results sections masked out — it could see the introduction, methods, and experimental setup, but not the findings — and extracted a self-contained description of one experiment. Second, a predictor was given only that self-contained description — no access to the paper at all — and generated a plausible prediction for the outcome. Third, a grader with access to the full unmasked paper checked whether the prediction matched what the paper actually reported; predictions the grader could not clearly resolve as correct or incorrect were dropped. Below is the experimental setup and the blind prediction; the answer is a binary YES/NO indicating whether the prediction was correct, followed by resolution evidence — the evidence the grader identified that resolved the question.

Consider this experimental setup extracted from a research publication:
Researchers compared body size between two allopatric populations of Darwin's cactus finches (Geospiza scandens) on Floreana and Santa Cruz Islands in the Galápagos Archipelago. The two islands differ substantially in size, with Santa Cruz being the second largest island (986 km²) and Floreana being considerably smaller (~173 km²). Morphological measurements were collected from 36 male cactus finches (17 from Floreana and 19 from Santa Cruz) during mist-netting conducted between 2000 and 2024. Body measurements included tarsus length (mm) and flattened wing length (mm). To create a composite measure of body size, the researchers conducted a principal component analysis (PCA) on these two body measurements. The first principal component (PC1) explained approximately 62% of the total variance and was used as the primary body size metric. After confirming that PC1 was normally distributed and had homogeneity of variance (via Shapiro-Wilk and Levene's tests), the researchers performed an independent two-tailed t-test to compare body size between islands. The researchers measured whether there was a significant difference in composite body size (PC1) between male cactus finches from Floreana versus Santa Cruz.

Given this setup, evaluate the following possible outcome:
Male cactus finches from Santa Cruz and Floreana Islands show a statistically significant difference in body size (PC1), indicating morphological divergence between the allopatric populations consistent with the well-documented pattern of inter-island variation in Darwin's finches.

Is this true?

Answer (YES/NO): NO